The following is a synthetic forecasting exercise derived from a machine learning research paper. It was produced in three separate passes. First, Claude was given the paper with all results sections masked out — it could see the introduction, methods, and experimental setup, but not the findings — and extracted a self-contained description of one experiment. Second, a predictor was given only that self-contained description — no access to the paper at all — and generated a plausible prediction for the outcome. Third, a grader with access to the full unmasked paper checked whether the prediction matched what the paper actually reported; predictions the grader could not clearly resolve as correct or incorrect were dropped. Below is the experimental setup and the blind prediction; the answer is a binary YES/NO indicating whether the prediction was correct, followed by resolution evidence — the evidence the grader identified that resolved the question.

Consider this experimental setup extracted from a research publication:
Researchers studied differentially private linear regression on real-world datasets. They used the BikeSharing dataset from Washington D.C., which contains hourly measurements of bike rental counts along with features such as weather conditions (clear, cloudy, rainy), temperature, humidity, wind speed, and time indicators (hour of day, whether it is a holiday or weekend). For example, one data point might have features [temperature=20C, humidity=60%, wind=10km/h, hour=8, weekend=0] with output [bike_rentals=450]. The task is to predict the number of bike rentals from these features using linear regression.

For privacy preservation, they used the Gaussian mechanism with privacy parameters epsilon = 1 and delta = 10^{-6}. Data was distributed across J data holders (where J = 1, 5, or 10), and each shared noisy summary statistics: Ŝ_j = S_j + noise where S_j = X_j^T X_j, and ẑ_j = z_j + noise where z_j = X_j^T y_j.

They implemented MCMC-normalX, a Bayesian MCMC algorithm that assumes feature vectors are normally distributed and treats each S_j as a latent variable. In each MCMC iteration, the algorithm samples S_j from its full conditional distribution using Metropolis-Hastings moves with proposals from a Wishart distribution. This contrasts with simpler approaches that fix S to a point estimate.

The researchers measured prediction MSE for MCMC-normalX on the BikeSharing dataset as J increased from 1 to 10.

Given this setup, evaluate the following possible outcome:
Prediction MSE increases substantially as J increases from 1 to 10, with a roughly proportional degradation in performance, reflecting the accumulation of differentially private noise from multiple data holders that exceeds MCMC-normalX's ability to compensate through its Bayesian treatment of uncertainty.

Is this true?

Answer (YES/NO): NO